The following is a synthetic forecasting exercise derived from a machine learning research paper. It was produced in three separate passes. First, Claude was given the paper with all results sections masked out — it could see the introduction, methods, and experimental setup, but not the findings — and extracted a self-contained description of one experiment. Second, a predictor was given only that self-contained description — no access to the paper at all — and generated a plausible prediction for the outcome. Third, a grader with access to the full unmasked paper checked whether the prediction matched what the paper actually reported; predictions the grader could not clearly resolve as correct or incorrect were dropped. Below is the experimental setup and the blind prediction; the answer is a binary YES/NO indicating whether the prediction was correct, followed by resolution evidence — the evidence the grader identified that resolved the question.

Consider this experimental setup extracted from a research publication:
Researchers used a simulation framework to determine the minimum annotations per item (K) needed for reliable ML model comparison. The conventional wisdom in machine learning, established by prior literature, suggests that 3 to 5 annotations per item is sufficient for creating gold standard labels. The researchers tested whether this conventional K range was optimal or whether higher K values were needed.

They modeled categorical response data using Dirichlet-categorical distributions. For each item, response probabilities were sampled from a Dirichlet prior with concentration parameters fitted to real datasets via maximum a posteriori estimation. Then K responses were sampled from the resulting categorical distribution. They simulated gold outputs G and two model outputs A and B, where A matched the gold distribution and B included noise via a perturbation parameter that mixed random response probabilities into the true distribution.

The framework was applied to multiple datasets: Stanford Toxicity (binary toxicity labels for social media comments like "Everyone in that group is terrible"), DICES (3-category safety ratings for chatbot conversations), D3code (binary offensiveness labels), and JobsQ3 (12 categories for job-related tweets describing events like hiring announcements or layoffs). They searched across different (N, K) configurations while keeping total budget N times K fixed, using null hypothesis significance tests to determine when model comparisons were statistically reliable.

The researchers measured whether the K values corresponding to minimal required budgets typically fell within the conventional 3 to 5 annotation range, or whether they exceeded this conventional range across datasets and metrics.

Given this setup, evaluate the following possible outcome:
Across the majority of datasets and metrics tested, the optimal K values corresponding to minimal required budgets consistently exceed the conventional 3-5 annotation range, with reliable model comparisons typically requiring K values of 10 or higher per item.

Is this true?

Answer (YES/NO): YES